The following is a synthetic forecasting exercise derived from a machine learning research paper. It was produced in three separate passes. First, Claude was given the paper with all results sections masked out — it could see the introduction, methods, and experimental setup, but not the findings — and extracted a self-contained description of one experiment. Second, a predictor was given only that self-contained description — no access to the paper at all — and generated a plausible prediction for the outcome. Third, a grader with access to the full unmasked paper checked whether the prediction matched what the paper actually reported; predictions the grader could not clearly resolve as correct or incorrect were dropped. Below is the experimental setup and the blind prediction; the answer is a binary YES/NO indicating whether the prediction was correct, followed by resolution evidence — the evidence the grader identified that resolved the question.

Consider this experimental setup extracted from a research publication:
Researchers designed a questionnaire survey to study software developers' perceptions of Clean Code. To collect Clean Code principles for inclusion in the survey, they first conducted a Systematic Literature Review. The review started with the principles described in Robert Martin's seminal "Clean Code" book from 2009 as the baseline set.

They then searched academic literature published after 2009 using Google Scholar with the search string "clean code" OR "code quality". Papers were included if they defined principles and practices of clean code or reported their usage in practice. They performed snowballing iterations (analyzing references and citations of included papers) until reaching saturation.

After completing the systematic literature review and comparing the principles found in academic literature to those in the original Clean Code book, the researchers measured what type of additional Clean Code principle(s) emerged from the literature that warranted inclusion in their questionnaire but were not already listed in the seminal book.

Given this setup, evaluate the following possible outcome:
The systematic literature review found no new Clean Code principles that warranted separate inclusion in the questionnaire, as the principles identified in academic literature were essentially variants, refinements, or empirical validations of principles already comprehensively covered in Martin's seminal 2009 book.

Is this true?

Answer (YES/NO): NO